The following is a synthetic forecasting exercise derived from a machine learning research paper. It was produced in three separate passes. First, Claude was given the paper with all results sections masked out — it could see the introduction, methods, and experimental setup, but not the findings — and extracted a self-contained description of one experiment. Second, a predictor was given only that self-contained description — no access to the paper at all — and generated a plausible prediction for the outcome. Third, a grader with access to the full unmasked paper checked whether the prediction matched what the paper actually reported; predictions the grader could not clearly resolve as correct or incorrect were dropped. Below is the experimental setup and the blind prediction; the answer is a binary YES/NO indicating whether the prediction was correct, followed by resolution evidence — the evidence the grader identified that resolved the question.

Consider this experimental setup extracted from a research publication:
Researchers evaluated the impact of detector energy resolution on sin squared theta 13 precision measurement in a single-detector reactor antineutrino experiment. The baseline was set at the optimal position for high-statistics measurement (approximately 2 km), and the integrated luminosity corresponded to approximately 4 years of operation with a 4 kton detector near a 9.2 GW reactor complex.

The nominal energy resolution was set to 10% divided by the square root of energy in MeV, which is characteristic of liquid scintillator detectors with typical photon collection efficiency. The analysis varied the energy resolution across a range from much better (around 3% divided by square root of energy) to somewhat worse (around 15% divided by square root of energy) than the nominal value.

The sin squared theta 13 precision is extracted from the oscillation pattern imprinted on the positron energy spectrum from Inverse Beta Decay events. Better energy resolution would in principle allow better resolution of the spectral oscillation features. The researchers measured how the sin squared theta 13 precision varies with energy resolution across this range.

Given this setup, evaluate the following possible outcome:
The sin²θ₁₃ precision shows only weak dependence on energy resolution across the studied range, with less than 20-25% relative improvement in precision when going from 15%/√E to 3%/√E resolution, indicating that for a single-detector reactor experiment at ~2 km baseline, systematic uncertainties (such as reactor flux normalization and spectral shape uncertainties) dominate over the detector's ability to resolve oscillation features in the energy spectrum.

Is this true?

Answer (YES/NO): YES